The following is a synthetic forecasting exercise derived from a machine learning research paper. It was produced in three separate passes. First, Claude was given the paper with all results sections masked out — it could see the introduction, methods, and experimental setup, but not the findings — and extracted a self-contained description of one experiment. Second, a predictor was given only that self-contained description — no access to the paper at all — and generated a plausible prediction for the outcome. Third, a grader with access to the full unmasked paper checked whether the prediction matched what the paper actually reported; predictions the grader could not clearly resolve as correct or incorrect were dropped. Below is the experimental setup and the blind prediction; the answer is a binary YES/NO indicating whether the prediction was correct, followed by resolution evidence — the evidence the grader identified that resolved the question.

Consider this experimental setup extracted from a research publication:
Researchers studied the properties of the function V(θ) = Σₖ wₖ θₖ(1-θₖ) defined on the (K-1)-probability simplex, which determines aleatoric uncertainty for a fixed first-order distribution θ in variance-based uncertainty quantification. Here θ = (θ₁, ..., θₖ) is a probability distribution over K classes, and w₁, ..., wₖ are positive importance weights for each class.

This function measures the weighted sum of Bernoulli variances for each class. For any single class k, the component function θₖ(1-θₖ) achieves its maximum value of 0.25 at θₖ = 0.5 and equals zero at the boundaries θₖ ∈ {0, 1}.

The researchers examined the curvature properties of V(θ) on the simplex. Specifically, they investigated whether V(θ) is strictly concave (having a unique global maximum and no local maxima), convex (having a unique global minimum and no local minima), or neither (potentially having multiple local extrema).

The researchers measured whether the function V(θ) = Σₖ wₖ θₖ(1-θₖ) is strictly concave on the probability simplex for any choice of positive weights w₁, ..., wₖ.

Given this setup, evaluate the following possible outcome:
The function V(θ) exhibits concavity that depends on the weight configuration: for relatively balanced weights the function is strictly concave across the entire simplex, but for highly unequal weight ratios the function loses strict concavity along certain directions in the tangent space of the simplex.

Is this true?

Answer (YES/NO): NO